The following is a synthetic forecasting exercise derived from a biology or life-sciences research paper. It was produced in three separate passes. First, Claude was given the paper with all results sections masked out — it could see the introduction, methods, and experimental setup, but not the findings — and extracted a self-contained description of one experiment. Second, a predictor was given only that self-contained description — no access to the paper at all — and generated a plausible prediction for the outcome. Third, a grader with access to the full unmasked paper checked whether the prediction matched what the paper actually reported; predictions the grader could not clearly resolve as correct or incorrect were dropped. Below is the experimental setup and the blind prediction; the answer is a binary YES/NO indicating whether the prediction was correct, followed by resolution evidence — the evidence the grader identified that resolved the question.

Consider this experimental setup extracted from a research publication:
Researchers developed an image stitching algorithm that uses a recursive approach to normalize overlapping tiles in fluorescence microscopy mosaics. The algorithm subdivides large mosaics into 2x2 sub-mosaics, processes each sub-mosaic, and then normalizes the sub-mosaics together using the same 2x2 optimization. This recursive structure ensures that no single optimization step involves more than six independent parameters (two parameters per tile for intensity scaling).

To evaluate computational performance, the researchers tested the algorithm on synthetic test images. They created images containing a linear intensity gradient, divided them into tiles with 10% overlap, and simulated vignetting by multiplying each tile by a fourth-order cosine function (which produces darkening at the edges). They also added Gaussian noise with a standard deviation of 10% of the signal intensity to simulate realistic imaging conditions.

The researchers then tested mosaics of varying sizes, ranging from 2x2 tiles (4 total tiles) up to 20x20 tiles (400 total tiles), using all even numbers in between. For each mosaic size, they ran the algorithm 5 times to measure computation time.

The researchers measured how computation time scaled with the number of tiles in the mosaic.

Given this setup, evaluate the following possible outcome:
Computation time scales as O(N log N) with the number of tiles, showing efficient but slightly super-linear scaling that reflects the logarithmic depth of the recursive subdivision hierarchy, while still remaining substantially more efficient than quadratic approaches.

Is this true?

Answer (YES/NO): NO